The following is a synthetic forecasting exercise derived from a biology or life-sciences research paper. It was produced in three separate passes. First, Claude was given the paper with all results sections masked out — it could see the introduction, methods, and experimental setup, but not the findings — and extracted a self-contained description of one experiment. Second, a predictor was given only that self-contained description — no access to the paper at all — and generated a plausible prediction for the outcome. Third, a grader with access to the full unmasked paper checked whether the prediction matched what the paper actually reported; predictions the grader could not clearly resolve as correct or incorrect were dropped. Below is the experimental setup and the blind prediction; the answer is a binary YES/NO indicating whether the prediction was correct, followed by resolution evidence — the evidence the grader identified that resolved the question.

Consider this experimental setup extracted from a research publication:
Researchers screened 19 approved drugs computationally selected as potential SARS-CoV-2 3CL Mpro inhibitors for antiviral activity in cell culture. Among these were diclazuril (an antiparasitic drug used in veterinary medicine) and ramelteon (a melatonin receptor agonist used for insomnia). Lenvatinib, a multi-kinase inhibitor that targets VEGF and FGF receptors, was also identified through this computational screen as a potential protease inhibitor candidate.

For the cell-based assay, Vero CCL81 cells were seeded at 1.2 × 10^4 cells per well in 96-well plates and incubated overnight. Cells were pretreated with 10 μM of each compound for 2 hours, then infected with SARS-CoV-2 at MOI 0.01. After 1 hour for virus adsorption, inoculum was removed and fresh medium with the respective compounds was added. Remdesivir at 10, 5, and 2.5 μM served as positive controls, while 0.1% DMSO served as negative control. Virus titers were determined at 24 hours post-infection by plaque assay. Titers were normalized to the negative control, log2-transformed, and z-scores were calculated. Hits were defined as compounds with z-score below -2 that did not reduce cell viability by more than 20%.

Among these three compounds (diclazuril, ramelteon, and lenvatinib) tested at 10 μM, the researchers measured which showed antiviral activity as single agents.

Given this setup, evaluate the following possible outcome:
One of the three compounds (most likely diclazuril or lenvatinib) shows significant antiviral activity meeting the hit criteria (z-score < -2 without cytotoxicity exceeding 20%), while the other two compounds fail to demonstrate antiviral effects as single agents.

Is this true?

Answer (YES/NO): NO